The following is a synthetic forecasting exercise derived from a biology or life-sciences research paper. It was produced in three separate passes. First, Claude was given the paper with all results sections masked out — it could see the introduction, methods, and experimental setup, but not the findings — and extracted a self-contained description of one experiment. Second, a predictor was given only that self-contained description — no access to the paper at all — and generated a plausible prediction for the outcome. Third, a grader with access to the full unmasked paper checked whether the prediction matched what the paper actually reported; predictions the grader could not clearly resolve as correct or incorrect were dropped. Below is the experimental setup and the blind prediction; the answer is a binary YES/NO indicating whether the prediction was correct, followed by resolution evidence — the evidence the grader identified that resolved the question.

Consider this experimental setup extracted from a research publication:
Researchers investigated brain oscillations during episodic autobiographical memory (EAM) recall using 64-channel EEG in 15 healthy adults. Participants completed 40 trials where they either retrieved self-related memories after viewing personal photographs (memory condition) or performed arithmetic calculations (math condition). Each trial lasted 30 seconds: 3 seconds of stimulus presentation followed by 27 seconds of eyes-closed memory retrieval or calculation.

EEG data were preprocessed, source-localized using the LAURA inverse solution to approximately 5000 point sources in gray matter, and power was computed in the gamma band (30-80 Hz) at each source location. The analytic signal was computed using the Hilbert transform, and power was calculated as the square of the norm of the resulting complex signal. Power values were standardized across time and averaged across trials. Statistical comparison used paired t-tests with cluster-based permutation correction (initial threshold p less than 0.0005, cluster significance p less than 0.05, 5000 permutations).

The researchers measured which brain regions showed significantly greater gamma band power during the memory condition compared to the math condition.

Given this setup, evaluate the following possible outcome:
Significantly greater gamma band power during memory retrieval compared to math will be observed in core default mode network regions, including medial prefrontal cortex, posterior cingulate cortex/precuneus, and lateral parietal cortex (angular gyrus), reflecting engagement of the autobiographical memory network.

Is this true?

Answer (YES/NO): NO